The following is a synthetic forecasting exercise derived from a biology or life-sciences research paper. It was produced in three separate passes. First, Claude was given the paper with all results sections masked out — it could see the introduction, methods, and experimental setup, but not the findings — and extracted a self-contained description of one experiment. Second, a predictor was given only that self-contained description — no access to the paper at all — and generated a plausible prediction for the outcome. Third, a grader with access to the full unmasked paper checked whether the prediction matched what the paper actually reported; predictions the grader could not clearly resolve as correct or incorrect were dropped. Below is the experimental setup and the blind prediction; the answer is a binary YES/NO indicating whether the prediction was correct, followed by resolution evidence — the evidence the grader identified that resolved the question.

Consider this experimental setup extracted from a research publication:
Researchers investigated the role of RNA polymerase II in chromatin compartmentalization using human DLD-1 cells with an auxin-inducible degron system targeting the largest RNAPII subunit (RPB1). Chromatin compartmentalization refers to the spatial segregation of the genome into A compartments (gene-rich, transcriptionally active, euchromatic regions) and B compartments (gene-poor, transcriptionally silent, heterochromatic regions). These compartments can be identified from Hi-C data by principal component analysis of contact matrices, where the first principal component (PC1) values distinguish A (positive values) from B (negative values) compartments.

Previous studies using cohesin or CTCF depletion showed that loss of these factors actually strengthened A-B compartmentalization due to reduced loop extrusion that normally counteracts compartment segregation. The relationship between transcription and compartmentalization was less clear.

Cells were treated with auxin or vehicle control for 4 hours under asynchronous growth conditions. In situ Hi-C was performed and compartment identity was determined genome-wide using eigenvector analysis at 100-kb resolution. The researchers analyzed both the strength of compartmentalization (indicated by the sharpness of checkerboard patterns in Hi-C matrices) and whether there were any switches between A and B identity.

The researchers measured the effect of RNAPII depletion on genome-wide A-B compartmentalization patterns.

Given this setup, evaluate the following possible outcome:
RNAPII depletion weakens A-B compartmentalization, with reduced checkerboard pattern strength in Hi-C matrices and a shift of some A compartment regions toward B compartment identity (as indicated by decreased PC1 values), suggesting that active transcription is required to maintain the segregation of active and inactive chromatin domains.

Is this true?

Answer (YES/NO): NO